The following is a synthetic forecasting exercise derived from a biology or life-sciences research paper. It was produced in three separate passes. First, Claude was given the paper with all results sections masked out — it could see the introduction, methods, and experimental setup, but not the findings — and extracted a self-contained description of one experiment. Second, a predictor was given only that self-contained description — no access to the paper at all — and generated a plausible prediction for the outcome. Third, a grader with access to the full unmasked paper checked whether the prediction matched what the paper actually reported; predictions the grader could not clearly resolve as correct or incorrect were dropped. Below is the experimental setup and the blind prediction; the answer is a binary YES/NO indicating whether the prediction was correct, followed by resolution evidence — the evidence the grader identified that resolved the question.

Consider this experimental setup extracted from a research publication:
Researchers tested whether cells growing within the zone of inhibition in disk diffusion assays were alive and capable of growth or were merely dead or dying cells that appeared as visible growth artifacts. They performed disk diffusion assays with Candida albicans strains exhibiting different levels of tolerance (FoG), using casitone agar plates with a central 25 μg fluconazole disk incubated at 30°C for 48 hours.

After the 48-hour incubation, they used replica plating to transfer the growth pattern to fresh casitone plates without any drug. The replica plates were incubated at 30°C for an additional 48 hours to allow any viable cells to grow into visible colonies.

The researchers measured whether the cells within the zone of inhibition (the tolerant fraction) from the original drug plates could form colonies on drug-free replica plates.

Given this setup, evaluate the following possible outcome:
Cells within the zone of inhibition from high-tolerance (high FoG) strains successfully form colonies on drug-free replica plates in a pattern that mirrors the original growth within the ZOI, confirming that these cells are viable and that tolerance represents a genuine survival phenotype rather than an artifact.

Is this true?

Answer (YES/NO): YES